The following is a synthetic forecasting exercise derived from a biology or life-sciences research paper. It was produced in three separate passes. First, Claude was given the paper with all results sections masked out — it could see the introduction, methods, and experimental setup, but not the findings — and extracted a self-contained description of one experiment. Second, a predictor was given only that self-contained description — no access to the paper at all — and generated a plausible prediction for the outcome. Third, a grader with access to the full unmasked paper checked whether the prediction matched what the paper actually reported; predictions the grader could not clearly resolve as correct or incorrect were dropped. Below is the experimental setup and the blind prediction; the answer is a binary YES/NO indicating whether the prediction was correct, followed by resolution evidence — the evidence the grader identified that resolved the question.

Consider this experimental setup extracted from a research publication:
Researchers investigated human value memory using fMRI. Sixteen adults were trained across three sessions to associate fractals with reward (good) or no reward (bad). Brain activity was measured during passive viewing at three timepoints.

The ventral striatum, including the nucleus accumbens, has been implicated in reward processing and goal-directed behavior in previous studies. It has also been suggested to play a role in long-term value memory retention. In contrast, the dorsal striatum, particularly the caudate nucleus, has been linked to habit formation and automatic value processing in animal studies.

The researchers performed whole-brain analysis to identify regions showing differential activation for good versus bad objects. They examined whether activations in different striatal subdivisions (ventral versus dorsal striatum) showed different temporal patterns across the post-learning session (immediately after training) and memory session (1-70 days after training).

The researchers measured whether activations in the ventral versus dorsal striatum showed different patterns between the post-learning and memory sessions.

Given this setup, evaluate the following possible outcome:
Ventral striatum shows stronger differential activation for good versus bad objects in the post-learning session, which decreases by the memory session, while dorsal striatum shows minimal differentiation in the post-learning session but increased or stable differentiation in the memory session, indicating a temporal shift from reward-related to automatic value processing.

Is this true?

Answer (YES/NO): NO